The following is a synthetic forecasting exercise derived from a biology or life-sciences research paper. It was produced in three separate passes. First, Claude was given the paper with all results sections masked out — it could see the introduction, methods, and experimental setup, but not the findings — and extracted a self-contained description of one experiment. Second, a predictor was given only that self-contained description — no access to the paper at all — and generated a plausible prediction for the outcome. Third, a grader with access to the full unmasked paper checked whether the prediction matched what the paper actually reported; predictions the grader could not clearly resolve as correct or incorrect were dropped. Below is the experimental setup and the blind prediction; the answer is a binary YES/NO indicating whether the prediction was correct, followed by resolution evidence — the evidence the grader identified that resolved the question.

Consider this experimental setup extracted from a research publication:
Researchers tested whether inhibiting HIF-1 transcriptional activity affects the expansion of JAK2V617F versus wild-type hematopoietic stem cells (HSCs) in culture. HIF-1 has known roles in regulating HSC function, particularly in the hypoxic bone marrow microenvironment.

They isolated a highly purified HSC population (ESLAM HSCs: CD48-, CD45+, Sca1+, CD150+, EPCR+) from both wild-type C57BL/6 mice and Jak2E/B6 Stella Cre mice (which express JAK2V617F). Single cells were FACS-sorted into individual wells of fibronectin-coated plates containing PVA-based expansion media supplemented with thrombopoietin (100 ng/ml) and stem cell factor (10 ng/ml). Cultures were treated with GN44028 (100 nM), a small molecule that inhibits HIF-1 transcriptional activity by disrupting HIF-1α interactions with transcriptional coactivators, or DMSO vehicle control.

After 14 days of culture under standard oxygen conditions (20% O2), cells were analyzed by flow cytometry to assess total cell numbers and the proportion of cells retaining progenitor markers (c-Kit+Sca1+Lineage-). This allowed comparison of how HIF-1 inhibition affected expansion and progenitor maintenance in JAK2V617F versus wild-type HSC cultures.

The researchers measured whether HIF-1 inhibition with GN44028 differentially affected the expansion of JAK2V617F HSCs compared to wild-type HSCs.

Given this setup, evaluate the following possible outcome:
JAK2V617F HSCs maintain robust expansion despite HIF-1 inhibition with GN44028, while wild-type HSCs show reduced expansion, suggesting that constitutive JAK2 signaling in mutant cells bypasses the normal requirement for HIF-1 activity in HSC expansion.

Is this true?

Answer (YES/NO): NO